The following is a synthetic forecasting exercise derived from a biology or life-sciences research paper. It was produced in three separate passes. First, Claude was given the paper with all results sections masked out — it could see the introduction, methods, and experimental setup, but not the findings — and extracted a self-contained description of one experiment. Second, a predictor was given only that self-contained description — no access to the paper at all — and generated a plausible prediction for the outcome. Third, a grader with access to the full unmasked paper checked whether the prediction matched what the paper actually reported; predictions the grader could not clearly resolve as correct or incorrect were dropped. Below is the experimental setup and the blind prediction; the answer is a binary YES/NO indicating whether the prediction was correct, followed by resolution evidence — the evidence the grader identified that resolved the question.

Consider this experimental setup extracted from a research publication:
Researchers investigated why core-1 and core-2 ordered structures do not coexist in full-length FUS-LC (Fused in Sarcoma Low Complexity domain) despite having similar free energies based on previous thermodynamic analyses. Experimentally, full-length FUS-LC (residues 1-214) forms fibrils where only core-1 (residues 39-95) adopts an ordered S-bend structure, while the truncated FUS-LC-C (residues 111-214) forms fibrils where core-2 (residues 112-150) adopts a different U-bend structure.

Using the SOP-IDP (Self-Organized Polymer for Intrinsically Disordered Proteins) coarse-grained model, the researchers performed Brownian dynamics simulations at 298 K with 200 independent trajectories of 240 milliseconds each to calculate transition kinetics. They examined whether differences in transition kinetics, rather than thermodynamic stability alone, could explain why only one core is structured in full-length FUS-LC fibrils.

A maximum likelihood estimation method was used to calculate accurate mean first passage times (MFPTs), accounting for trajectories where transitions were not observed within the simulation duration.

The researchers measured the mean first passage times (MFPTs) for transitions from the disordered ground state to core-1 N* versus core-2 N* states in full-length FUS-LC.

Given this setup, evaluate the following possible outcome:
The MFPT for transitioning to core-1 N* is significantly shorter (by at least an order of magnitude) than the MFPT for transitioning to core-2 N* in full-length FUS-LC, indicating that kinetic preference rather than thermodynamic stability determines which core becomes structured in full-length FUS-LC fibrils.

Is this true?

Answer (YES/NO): NO